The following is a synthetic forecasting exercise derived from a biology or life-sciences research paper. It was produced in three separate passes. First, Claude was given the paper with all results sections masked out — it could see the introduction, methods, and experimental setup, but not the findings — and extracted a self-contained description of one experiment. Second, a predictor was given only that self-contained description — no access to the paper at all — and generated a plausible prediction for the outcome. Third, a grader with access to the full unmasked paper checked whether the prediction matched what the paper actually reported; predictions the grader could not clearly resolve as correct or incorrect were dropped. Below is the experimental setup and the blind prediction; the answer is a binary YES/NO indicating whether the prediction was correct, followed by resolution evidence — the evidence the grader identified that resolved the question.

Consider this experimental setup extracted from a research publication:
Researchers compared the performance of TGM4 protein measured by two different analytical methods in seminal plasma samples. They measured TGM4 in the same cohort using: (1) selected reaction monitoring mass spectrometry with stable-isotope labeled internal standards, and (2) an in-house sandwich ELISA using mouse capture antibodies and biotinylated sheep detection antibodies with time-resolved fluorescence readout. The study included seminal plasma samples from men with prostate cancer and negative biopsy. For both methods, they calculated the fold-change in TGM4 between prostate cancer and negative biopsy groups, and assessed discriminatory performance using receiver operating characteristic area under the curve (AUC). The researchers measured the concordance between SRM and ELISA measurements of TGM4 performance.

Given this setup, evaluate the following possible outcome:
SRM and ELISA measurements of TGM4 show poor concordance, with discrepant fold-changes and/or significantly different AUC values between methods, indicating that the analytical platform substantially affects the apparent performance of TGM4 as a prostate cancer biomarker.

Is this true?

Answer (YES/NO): NO